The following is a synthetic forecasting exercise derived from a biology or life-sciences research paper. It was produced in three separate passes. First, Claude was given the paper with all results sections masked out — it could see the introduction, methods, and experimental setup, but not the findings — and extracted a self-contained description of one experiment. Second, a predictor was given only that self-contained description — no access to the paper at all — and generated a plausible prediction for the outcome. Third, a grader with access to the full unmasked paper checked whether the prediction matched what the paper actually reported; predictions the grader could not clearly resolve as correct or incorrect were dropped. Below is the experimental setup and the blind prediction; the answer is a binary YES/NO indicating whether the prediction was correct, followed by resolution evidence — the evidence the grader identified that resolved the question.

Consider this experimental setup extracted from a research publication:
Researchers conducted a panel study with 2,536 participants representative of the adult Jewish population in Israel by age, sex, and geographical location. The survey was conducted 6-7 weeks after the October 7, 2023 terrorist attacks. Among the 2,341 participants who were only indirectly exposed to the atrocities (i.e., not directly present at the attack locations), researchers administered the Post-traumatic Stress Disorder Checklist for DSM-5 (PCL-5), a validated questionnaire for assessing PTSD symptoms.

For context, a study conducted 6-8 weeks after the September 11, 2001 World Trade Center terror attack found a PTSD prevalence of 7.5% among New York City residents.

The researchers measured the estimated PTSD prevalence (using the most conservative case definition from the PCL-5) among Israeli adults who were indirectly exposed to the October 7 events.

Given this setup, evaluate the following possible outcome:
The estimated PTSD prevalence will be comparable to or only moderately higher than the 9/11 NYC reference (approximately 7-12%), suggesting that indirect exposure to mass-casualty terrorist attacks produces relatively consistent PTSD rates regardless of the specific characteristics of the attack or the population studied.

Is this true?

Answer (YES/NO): NO